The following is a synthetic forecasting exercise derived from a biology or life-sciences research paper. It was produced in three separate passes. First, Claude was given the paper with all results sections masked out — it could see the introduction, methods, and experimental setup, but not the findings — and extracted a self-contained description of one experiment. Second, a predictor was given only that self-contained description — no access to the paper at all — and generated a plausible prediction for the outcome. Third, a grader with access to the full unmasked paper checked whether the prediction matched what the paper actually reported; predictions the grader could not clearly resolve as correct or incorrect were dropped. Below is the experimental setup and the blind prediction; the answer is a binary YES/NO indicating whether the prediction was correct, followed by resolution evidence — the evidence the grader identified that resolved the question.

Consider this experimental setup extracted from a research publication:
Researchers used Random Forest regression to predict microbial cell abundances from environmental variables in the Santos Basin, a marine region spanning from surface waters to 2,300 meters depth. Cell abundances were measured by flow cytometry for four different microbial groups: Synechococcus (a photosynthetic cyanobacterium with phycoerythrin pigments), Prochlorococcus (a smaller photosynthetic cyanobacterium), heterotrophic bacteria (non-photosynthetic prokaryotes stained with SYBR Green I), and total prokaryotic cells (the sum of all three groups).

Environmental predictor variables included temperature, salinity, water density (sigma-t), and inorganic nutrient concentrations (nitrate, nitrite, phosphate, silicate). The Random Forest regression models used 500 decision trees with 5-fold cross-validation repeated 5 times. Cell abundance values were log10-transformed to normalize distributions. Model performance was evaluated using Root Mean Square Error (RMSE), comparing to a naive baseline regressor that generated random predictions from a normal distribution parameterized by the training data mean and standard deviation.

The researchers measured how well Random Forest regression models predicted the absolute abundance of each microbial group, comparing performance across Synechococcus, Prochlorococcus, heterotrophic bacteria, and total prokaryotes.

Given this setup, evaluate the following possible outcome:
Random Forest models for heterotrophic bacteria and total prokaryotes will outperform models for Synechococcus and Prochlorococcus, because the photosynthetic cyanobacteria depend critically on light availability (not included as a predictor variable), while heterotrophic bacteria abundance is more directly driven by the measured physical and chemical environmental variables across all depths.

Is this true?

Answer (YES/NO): NO